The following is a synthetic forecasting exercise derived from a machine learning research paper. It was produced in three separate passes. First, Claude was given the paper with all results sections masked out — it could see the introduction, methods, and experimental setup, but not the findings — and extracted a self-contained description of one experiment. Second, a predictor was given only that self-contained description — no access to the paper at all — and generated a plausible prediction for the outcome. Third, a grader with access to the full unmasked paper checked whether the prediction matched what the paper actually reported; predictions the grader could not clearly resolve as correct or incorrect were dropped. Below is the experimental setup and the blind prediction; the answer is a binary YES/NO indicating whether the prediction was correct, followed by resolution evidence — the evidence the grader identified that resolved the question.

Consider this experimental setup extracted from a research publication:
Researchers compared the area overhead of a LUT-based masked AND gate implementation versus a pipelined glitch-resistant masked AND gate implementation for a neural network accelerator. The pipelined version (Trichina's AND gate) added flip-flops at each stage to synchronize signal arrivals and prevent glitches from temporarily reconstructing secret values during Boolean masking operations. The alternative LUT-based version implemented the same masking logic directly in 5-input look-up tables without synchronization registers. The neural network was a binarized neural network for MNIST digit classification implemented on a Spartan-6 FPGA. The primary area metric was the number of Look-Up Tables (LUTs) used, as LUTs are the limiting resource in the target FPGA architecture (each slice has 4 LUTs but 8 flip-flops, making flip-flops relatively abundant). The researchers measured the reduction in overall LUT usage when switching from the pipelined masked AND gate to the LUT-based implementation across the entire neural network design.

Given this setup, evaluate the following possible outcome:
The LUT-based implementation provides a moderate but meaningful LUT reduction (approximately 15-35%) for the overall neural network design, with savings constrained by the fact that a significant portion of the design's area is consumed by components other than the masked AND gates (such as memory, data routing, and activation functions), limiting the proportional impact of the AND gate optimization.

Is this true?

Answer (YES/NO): NO